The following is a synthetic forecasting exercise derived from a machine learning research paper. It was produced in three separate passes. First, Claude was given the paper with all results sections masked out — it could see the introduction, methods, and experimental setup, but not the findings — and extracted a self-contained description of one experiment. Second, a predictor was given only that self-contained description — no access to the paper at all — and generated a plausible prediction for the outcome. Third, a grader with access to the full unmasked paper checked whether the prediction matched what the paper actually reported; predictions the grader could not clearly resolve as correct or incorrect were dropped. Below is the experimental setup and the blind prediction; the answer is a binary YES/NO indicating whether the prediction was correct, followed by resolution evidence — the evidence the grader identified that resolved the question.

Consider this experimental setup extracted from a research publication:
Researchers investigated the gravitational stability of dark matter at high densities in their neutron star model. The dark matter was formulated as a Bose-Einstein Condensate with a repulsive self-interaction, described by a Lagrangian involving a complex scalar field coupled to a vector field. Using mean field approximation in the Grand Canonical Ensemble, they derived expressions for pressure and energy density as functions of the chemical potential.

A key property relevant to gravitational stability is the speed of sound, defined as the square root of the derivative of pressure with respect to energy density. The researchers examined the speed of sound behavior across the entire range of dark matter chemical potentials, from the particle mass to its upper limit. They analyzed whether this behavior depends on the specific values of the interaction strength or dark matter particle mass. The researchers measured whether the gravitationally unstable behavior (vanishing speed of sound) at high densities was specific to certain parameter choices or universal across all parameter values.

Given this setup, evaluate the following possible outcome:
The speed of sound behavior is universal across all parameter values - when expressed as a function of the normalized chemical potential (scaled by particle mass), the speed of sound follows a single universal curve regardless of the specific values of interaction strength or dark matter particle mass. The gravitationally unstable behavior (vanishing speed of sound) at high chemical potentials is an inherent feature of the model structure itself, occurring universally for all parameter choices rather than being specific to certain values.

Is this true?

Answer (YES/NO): YES